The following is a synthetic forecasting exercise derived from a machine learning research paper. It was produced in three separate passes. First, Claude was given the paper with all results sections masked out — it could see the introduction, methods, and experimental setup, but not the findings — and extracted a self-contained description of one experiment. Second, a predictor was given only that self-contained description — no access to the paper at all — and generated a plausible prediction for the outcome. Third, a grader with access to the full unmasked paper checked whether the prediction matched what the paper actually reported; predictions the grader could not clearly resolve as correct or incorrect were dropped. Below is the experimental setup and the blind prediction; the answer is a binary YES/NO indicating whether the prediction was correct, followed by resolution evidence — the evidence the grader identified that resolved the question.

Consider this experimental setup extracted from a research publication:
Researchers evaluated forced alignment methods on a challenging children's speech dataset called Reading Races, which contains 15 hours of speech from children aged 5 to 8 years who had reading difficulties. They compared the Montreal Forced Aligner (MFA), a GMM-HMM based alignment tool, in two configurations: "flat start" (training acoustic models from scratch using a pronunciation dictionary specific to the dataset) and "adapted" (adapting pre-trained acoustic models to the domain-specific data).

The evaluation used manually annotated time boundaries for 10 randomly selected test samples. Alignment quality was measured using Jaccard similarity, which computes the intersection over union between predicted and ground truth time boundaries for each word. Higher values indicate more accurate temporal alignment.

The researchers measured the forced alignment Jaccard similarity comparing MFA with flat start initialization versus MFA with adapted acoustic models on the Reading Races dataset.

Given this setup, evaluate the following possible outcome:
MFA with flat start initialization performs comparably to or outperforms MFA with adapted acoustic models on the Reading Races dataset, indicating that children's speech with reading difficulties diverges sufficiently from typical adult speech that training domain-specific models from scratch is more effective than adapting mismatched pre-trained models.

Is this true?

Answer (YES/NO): YES